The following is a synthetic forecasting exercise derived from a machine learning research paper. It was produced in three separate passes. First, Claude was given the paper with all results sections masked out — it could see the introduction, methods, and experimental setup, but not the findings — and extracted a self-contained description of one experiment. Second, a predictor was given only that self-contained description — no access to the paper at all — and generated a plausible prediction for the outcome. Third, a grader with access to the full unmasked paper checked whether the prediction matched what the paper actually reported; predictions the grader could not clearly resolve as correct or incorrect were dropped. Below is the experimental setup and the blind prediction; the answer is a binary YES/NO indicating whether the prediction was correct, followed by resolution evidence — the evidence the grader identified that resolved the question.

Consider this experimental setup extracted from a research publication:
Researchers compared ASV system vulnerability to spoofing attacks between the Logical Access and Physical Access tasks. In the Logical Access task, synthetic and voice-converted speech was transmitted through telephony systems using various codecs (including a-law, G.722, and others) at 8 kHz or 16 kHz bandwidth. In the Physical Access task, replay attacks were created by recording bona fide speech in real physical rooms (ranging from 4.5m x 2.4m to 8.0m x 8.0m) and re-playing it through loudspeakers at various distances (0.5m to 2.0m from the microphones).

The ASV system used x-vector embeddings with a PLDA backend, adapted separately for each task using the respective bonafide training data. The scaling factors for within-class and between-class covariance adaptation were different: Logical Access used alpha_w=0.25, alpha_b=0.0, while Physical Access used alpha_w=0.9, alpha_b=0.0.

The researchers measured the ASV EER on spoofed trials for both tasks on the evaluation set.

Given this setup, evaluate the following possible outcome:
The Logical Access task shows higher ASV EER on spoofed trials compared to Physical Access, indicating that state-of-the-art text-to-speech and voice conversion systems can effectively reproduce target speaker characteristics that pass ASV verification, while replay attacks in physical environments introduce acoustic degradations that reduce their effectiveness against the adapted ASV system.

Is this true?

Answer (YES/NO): NO